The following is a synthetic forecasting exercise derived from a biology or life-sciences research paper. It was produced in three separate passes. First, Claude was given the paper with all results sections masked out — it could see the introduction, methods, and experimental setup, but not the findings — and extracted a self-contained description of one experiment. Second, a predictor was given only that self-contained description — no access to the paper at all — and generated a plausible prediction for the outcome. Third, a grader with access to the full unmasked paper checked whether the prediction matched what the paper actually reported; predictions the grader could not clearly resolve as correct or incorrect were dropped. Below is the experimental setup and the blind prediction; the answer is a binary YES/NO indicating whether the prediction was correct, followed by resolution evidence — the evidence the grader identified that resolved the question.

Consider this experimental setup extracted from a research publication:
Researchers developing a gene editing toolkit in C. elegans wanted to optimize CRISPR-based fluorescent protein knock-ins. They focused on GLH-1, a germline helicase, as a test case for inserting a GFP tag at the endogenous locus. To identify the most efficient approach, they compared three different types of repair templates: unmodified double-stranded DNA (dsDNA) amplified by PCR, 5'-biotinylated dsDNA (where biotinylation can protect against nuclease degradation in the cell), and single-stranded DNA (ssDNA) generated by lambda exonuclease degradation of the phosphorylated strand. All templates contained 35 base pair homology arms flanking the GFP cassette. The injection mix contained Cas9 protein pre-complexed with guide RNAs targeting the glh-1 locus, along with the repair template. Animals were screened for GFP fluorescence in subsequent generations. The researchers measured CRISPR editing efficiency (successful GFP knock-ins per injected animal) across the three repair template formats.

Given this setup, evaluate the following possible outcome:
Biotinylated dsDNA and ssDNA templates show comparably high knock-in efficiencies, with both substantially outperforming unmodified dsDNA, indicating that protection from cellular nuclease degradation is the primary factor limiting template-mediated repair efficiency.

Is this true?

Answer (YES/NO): NO